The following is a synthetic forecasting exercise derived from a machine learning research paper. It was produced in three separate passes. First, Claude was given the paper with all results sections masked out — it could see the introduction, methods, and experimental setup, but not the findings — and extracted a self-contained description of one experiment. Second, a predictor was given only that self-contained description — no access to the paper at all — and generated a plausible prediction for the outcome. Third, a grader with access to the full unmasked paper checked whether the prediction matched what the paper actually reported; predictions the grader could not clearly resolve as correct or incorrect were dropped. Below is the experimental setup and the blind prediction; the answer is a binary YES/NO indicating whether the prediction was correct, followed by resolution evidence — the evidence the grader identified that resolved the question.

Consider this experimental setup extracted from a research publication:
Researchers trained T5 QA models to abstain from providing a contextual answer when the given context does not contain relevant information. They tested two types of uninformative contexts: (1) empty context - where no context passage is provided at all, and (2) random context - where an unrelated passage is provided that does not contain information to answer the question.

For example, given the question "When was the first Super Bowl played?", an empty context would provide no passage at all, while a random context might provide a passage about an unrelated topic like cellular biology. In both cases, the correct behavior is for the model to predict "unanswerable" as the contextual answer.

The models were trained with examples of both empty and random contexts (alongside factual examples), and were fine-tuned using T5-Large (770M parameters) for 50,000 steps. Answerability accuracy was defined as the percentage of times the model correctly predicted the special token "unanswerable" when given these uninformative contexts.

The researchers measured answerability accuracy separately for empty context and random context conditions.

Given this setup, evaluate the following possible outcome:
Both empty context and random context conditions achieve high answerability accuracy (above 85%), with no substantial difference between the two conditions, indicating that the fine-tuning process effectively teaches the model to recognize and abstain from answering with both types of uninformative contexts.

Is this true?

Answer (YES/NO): NO